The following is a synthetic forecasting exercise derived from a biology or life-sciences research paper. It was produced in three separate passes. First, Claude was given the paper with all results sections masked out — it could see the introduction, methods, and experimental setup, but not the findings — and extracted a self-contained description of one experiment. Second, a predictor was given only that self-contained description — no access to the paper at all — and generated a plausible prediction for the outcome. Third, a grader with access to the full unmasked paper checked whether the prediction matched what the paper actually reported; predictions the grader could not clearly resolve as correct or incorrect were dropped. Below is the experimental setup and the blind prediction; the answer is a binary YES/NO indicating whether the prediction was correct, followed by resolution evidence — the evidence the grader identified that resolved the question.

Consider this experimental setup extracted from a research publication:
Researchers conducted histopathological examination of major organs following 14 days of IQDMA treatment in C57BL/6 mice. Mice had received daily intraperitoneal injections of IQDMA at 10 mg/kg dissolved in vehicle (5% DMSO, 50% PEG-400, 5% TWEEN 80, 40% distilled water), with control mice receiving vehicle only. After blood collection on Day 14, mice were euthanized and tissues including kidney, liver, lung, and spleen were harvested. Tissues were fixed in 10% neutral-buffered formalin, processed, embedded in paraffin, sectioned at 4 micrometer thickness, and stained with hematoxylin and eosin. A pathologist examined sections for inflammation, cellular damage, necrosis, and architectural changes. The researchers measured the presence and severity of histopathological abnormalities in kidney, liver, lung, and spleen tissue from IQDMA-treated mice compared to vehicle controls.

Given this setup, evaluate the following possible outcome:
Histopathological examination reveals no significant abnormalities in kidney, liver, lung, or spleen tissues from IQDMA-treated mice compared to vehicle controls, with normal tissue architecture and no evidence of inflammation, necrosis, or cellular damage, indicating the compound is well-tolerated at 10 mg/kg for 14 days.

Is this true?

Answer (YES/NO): YES